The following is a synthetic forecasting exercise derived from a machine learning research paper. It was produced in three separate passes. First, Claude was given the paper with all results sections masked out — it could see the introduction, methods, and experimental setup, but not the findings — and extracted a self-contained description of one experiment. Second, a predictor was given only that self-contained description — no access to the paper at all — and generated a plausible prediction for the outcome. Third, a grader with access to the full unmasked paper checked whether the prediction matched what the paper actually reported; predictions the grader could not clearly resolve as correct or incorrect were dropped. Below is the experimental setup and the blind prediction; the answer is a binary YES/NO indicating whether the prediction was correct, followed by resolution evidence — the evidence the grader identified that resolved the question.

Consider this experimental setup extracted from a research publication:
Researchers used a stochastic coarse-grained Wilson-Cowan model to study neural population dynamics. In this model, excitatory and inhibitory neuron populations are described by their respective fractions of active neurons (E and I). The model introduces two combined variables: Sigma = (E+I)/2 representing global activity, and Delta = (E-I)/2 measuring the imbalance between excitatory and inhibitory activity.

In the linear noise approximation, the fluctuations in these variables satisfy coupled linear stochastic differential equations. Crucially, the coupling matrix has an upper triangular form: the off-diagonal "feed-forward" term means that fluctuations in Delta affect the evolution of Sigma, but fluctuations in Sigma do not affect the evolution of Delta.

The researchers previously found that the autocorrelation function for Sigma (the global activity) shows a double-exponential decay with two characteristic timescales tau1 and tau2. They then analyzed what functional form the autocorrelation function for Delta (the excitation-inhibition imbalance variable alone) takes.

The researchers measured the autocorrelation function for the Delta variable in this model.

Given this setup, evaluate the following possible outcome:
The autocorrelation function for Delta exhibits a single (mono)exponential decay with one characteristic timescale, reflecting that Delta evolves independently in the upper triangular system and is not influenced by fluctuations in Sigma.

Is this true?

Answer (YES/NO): YES